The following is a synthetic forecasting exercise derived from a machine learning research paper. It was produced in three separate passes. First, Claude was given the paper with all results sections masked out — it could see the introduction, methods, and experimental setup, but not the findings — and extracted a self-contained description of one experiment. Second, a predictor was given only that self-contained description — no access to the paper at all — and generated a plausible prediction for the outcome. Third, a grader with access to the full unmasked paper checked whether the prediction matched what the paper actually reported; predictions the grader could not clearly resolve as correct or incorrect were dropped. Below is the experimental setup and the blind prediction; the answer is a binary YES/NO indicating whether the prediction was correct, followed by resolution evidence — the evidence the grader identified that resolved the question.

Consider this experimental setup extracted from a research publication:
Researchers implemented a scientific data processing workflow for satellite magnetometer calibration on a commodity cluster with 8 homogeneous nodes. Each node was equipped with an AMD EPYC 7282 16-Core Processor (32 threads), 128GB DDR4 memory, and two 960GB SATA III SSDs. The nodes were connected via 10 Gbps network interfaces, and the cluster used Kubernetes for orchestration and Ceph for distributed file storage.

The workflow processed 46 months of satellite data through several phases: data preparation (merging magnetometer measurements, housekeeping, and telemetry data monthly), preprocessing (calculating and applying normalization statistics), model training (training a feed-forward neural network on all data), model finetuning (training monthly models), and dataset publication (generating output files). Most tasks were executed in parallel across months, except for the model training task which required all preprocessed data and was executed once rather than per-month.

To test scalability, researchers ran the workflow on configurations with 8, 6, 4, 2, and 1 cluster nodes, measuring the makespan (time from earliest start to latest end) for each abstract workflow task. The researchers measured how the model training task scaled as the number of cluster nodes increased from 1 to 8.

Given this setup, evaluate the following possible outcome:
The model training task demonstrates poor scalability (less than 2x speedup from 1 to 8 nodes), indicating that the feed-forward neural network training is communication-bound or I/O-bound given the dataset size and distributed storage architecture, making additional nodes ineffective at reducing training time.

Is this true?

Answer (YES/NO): NO